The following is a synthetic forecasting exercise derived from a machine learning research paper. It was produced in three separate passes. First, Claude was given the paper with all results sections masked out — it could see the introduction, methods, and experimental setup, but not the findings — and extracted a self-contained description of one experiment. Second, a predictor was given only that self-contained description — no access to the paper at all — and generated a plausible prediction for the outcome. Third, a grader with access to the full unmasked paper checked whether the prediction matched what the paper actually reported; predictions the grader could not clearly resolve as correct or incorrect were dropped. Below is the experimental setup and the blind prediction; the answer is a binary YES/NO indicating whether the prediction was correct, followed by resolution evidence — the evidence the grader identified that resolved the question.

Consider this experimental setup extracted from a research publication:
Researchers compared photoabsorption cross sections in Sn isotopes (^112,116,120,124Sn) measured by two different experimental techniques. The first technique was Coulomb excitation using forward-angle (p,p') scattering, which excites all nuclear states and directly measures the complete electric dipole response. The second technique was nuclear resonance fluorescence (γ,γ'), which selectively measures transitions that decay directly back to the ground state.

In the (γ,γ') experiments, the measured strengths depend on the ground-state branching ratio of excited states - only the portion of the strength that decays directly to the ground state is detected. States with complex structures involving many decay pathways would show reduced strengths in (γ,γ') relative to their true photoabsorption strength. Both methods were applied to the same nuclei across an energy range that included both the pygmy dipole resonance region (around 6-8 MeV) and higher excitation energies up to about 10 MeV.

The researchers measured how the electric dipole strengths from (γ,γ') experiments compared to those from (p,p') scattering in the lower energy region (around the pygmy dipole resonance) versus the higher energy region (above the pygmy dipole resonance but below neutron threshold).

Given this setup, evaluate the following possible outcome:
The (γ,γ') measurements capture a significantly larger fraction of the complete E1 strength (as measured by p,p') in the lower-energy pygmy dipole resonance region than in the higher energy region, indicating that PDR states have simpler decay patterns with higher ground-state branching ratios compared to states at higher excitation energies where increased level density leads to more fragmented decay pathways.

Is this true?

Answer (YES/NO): YES